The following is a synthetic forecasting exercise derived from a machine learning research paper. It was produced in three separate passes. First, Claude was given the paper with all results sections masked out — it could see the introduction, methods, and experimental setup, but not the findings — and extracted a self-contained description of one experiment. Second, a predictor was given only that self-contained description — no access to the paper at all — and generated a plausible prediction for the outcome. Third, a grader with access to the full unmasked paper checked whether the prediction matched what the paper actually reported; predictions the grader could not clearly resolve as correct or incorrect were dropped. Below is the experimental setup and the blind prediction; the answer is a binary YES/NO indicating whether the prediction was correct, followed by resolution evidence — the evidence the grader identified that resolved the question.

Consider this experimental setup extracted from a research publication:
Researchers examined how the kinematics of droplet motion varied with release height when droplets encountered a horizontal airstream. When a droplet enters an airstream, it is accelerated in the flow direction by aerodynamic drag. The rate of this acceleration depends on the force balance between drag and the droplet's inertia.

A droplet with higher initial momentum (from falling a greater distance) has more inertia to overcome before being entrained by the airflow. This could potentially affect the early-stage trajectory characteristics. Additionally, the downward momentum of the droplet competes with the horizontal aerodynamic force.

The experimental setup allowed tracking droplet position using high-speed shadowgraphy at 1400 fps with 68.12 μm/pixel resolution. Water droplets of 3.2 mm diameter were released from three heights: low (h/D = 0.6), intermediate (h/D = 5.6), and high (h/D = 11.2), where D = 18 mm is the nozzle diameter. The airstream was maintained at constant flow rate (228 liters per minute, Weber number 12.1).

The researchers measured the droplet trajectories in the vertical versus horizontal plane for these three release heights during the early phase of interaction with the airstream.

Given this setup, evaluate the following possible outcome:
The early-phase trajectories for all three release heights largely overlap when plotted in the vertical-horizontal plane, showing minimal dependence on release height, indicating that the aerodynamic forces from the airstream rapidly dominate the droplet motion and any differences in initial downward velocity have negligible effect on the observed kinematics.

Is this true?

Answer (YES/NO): NO